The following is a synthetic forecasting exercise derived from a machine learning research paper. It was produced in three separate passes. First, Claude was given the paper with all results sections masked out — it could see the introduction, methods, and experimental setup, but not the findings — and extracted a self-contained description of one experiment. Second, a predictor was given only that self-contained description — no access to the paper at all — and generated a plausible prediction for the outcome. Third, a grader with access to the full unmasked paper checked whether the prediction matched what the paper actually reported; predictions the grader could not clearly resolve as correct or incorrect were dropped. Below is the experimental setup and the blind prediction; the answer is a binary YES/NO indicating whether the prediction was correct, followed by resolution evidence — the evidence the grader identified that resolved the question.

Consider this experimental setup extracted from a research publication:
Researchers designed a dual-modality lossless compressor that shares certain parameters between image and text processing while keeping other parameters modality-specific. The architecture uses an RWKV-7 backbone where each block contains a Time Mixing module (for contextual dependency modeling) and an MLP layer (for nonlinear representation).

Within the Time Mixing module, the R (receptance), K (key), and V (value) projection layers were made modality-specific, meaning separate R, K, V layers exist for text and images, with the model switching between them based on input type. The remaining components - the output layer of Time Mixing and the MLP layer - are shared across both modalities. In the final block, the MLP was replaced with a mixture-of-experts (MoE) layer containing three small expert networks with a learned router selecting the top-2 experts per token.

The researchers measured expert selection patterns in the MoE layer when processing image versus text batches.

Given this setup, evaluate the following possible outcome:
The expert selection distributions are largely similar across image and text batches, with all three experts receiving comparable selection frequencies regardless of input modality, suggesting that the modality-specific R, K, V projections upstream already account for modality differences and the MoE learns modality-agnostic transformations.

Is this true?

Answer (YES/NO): NO